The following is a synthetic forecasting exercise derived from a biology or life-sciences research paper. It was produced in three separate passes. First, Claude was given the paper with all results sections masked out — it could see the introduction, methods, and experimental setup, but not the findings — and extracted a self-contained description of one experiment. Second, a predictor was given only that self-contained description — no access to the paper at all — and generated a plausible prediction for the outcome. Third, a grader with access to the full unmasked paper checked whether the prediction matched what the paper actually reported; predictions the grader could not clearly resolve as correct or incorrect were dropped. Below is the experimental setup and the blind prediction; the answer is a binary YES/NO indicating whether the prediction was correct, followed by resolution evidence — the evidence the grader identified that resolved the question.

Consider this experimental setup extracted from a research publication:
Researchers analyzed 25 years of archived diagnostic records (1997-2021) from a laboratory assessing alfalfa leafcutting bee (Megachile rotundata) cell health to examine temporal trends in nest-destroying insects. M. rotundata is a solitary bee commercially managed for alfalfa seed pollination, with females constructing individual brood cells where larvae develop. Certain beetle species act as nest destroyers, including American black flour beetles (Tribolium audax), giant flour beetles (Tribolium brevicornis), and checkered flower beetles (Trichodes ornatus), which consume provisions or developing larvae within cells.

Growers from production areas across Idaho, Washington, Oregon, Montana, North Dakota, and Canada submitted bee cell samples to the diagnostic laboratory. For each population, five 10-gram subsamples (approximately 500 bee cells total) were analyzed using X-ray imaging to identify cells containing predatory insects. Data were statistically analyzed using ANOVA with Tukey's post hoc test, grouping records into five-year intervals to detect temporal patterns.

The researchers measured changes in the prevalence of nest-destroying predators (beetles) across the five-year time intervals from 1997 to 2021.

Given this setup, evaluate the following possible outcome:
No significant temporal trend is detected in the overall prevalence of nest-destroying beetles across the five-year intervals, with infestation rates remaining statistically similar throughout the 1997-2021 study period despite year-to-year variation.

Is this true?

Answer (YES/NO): NO